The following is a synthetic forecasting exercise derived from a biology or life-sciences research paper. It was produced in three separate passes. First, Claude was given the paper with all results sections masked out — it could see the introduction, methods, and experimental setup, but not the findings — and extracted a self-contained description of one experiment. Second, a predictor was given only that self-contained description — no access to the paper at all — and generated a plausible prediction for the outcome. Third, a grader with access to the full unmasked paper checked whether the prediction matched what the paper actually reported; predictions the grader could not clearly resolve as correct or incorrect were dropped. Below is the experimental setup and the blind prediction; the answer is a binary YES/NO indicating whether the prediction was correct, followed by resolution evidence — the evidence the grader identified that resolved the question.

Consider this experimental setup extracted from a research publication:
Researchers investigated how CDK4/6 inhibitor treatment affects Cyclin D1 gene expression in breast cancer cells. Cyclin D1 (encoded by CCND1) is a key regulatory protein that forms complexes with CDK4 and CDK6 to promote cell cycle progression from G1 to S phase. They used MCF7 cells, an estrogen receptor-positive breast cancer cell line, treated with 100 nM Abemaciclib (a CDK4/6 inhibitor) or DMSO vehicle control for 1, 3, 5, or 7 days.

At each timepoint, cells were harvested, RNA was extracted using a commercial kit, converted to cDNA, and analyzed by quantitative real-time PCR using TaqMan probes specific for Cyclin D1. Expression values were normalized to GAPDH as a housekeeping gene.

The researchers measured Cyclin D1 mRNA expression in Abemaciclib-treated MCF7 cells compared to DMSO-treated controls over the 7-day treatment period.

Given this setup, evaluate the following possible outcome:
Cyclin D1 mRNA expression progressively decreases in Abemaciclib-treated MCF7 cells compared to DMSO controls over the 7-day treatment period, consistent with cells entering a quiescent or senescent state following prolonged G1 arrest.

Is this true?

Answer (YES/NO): NO